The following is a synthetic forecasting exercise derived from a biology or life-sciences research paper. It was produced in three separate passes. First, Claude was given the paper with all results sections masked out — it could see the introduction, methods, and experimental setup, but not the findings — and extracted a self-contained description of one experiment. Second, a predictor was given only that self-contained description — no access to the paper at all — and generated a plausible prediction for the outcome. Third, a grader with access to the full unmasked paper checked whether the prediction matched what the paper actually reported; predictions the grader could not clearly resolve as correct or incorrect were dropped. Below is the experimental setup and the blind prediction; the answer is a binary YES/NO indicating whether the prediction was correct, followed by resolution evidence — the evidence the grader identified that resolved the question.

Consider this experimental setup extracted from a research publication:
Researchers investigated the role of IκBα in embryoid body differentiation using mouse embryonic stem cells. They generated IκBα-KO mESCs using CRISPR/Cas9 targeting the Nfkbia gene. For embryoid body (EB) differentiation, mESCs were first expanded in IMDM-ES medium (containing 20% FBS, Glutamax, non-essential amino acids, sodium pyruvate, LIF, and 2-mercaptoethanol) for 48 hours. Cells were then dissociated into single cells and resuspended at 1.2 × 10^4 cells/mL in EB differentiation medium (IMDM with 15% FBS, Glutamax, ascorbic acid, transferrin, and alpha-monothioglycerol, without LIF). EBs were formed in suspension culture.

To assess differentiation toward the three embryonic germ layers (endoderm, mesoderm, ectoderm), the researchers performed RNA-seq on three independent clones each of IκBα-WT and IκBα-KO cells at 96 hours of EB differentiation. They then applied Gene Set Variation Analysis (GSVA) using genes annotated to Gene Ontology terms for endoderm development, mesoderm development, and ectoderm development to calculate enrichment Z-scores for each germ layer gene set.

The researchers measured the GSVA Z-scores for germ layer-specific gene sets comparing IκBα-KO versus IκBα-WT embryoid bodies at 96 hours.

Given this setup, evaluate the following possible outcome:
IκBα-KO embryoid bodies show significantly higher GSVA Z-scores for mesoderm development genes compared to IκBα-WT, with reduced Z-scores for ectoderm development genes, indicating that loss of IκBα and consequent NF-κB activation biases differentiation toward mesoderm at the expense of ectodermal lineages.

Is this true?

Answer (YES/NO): NO